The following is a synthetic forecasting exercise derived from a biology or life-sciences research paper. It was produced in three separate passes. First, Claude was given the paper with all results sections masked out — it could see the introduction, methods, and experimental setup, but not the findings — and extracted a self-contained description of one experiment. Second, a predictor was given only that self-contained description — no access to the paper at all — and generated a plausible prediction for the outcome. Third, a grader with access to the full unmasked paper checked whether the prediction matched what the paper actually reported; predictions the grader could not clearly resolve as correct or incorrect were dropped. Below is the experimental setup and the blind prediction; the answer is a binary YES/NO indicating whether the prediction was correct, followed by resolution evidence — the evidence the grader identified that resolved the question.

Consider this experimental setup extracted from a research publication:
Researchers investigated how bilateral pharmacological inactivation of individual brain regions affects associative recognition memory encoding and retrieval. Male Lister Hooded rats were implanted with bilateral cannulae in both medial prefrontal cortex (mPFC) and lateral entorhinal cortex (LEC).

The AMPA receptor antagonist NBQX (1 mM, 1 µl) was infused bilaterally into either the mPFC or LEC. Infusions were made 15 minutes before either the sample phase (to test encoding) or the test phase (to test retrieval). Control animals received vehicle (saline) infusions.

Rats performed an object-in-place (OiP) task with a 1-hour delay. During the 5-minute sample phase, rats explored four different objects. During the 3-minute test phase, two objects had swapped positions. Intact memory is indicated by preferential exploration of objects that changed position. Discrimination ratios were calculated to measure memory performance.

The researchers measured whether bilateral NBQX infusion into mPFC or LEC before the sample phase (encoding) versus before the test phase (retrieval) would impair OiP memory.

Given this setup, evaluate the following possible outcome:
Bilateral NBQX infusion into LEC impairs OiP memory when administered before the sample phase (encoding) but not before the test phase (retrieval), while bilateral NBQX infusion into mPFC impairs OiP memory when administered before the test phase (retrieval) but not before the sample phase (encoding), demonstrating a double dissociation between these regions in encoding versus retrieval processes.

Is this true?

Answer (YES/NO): NO